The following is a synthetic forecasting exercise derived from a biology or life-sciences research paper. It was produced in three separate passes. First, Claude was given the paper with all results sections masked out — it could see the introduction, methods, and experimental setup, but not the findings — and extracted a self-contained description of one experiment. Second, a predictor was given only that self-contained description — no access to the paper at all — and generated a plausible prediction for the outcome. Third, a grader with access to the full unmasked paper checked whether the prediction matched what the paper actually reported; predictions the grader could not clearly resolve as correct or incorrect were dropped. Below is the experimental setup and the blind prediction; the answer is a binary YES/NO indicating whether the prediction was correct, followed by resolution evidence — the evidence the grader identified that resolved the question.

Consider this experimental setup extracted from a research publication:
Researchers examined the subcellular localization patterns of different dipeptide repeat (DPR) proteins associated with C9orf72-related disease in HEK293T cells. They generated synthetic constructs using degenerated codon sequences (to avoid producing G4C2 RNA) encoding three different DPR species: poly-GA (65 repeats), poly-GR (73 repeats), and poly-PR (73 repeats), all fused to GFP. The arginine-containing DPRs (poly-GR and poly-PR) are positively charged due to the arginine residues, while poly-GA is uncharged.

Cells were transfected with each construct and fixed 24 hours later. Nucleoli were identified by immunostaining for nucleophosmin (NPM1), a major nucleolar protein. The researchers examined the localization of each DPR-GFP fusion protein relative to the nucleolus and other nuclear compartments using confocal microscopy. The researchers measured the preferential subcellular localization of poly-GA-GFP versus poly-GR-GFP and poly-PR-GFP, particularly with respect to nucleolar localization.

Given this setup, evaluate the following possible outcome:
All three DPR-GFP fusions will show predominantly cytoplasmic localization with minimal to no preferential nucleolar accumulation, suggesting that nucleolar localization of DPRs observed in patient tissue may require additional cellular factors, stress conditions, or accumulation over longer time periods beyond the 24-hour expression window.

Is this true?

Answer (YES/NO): NO